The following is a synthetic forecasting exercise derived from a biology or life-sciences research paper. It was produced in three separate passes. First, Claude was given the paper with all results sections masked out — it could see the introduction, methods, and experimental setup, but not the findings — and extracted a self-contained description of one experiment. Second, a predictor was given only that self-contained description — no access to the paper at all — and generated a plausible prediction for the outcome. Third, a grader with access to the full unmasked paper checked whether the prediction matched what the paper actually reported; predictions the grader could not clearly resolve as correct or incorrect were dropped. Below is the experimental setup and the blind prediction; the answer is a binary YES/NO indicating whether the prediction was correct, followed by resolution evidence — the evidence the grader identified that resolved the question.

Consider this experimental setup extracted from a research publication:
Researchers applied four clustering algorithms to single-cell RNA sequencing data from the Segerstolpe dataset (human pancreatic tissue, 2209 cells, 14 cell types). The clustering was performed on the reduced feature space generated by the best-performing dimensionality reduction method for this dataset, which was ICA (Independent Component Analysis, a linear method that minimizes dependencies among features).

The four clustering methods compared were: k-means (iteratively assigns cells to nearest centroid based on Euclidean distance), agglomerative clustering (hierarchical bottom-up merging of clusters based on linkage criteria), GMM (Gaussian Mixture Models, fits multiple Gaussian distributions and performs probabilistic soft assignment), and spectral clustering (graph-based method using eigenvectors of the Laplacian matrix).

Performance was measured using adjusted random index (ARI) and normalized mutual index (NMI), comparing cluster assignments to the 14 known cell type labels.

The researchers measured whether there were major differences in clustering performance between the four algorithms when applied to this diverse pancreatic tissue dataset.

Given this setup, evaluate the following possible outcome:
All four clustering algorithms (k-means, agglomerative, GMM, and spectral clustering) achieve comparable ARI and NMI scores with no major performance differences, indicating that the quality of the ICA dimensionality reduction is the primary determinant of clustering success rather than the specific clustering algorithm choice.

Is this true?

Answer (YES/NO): NO